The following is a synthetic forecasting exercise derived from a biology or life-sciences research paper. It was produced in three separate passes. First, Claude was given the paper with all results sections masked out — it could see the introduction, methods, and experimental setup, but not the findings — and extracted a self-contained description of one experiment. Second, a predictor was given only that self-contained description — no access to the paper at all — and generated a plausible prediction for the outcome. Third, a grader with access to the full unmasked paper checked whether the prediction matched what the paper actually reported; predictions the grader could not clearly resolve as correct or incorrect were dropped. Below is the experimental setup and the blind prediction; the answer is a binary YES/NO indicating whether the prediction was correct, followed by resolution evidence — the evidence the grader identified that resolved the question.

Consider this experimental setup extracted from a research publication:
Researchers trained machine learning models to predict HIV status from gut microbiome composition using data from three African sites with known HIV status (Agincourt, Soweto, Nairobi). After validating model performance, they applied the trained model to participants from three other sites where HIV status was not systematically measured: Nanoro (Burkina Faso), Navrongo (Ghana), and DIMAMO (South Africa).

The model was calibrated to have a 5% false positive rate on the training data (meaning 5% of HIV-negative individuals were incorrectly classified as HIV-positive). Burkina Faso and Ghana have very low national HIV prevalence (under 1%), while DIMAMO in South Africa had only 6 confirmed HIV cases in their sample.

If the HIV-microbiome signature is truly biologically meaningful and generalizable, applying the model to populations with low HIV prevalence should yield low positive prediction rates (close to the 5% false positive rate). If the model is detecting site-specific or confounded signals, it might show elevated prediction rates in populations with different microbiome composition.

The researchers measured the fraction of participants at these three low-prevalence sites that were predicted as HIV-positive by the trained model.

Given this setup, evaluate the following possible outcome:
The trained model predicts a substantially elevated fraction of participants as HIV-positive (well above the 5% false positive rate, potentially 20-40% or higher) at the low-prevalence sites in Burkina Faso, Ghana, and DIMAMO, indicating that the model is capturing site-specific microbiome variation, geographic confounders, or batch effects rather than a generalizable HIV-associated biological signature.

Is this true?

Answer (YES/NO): NO